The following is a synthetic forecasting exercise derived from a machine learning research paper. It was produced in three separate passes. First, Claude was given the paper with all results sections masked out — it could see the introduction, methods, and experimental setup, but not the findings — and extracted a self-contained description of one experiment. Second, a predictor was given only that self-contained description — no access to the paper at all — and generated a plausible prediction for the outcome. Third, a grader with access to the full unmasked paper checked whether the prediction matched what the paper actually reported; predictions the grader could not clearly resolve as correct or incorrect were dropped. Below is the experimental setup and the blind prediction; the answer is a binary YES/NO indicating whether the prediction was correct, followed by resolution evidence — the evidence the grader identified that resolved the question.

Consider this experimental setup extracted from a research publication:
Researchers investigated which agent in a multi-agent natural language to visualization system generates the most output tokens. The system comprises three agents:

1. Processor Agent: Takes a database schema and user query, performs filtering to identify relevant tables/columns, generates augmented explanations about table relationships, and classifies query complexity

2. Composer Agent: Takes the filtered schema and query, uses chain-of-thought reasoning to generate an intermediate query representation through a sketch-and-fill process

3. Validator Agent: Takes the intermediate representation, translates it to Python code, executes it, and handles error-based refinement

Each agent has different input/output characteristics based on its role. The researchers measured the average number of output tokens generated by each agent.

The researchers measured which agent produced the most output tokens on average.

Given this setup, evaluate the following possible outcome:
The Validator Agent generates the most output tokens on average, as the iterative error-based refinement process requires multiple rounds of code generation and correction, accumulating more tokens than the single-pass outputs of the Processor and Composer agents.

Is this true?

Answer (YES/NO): NO